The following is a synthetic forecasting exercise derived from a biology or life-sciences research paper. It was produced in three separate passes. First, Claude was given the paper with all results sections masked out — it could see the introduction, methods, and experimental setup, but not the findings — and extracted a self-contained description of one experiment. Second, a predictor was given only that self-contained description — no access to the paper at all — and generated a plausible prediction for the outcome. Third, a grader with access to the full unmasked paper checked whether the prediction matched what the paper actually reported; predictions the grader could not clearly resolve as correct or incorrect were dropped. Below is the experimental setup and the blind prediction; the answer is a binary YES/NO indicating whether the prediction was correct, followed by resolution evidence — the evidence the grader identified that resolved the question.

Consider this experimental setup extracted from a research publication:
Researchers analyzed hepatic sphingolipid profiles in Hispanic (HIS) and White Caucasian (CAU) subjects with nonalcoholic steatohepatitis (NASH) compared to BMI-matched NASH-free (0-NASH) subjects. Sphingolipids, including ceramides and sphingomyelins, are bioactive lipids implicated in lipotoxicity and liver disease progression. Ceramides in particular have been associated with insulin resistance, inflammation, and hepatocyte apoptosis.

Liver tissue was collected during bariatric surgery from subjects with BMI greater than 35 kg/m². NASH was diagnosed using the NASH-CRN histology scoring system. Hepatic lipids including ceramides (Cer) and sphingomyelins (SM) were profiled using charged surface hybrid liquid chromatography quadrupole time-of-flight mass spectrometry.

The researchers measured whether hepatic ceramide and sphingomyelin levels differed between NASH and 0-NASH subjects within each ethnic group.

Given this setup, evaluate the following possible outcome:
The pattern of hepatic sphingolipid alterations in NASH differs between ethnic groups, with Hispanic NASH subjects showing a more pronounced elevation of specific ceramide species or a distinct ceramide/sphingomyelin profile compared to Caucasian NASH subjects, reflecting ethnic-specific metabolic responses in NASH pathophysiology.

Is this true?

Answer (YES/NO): NO